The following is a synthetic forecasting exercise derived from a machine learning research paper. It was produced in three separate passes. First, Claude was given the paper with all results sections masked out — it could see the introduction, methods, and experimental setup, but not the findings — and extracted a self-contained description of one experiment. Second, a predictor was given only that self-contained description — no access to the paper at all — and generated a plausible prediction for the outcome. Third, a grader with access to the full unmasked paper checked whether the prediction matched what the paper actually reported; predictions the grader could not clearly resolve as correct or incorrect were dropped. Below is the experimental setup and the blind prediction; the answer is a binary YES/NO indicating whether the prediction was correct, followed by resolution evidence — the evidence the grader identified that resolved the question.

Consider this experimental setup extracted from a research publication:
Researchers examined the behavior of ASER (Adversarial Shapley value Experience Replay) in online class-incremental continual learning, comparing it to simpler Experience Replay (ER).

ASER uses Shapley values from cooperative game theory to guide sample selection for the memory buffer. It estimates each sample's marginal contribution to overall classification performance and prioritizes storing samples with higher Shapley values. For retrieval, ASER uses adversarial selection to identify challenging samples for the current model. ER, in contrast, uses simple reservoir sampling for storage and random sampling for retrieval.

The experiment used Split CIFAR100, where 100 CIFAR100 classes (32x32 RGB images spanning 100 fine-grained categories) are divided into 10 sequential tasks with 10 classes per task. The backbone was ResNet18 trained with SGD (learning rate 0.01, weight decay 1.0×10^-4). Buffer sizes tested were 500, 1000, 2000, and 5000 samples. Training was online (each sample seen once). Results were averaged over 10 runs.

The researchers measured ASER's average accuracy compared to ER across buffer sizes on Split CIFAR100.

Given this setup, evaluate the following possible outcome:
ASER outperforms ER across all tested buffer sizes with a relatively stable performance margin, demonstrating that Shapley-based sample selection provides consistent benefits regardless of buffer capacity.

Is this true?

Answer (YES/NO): NO